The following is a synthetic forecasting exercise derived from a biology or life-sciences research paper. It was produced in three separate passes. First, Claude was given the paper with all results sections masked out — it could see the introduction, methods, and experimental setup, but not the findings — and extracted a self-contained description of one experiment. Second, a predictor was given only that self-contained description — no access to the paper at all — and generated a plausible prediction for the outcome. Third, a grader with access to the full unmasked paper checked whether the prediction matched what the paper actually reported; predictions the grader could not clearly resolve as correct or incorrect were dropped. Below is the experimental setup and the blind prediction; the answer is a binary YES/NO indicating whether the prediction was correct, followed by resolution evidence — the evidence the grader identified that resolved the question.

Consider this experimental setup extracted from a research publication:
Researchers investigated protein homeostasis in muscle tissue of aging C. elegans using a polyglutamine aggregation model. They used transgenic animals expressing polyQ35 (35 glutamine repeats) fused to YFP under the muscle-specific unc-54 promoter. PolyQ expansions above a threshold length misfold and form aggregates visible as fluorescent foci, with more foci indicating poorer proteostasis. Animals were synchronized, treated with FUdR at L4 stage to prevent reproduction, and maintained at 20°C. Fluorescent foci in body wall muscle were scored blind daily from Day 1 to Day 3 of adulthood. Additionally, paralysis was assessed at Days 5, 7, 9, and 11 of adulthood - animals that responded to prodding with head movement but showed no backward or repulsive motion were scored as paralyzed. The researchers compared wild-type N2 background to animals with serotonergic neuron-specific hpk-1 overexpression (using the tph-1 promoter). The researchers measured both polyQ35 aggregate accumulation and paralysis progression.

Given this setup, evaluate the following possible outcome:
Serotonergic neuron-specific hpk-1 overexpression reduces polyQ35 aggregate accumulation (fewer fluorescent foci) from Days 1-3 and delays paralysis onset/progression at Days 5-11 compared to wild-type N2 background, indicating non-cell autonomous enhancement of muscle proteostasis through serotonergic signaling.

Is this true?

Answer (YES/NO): YES